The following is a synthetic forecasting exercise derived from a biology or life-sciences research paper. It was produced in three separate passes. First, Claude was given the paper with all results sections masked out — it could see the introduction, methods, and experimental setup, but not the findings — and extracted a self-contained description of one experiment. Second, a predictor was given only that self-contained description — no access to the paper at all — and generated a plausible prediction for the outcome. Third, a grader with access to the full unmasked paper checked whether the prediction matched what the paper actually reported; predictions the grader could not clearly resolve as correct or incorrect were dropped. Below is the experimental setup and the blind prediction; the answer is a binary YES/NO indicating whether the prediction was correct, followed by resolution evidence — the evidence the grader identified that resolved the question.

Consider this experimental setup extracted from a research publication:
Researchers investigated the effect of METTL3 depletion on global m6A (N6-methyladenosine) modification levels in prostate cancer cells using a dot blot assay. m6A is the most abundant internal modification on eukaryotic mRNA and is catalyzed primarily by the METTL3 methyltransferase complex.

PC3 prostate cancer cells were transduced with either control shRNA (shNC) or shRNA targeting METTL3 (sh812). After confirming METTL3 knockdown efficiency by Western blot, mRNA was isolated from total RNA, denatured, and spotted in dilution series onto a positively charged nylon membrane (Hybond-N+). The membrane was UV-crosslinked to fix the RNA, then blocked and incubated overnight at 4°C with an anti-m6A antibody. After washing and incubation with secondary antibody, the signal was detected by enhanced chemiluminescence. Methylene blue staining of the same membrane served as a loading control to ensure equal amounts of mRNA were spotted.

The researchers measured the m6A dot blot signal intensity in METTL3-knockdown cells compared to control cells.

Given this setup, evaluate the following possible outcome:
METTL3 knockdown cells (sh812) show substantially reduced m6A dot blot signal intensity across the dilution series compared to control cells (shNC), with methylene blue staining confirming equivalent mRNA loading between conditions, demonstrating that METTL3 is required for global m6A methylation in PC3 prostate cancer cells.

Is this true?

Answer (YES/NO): YES